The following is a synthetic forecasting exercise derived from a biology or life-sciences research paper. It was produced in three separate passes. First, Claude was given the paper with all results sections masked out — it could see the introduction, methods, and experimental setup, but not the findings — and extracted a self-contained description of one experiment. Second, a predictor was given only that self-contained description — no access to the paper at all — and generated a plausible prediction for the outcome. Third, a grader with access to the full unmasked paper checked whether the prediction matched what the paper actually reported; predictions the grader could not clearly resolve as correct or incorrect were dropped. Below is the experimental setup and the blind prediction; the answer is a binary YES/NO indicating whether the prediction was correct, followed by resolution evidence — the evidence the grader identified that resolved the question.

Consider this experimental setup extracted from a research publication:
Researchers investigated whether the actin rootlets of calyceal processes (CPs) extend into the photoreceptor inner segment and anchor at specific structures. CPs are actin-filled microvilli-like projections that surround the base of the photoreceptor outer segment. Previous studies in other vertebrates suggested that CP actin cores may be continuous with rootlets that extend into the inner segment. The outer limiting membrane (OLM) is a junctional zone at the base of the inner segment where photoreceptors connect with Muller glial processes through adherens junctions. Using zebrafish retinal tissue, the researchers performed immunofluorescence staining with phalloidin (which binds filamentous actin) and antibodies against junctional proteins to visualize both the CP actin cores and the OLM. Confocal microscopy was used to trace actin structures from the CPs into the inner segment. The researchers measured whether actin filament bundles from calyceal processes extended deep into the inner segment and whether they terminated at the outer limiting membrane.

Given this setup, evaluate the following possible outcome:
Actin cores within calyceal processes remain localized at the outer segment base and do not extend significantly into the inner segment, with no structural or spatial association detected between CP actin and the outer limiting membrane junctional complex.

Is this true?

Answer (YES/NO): NO